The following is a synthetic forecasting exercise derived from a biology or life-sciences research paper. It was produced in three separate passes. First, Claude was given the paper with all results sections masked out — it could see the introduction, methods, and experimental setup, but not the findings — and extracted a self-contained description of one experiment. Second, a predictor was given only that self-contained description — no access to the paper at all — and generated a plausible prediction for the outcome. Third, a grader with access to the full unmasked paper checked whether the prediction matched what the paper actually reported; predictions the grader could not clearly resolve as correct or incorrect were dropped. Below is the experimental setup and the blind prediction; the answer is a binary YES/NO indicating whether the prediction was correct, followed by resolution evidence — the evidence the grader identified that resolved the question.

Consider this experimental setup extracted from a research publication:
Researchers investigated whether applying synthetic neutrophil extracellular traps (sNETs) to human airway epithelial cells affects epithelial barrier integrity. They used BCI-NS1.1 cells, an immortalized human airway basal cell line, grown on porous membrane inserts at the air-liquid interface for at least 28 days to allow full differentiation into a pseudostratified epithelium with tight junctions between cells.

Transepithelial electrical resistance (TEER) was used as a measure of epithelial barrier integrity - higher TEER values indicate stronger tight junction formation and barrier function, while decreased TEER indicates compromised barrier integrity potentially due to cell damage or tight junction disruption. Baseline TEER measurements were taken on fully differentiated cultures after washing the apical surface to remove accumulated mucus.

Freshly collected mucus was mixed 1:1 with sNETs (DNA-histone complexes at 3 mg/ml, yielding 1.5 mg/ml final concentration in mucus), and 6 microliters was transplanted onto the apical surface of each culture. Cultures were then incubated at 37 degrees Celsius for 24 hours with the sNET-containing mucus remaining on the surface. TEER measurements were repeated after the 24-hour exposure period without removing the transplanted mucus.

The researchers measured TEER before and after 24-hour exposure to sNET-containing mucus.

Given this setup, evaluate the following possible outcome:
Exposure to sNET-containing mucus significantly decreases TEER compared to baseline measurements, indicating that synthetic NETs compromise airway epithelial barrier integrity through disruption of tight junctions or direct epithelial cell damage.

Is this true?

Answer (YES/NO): NO